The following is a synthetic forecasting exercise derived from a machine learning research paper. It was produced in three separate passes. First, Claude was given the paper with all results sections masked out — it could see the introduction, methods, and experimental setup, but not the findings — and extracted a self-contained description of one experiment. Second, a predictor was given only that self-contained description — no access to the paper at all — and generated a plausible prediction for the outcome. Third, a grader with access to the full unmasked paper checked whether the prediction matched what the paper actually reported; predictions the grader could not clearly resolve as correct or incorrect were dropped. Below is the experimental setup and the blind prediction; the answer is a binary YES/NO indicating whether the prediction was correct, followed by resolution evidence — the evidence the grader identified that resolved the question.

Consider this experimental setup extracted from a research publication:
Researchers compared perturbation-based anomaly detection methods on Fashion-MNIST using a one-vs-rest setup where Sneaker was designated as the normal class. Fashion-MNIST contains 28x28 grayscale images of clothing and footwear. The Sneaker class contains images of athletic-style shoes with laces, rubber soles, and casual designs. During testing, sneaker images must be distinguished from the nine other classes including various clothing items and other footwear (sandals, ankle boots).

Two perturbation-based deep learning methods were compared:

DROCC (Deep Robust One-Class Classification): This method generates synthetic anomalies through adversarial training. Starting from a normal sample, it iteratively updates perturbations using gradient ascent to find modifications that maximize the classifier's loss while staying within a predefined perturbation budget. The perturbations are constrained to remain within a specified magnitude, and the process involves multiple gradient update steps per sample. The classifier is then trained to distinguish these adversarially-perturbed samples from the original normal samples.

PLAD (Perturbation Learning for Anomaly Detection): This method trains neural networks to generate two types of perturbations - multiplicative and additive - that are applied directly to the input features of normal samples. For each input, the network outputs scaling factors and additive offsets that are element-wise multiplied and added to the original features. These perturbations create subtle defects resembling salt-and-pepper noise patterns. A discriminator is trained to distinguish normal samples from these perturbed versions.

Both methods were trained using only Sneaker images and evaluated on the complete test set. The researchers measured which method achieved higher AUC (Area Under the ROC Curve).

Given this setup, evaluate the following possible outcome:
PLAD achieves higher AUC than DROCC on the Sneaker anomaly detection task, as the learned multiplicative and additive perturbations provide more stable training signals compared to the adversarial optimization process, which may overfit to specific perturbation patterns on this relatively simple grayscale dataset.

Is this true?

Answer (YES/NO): YES